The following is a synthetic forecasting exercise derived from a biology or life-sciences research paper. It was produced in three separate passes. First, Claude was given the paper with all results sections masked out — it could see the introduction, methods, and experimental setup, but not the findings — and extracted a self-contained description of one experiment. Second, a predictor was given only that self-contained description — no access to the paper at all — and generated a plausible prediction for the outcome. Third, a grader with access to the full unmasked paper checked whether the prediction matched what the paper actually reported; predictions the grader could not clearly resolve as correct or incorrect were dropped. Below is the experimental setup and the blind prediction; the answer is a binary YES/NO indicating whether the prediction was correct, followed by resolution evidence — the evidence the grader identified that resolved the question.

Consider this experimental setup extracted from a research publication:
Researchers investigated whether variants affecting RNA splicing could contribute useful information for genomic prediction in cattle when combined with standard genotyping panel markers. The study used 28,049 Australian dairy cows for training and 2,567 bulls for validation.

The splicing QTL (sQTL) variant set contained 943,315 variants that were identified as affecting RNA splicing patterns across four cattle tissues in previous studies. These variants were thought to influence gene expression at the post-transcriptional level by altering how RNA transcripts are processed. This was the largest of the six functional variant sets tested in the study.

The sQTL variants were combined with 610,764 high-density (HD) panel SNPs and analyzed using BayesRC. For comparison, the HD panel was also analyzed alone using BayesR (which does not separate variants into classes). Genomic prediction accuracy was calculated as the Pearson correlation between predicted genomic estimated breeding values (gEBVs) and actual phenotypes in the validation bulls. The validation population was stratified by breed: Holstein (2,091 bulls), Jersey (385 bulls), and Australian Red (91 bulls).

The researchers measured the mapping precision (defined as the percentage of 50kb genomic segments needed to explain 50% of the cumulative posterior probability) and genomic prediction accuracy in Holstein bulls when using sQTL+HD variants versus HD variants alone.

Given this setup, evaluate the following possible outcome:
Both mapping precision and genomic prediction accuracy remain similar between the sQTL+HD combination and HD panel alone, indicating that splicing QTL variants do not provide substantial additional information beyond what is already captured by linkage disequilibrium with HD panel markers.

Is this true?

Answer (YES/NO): NO